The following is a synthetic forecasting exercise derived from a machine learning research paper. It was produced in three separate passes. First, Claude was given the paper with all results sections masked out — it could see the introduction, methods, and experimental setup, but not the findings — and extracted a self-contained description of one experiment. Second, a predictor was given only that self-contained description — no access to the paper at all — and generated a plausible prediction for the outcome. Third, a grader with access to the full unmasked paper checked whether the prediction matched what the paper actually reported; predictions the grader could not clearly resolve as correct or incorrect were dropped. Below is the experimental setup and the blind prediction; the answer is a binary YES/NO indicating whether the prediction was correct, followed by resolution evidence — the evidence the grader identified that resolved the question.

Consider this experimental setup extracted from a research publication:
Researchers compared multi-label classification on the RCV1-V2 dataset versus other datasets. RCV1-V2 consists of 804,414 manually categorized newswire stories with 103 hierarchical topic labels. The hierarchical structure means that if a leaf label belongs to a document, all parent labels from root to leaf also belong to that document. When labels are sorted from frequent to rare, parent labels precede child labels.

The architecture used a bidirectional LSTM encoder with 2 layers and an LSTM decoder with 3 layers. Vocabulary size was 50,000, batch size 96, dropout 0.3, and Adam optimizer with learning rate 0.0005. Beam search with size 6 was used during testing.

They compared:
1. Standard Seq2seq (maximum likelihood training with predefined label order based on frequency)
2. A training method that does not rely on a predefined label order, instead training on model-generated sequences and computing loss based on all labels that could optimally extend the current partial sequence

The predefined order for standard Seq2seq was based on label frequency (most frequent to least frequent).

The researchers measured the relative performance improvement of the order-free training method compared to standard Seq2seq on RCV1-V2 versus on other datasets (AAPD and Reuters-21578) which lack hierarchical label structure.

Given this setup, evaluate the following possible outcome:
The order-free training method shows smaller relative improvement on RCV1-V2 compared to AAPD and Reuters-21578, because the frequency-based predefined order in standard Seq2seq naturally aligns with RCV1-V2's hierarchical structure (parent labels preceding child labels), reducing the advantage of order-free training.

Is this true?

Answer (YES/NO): YES